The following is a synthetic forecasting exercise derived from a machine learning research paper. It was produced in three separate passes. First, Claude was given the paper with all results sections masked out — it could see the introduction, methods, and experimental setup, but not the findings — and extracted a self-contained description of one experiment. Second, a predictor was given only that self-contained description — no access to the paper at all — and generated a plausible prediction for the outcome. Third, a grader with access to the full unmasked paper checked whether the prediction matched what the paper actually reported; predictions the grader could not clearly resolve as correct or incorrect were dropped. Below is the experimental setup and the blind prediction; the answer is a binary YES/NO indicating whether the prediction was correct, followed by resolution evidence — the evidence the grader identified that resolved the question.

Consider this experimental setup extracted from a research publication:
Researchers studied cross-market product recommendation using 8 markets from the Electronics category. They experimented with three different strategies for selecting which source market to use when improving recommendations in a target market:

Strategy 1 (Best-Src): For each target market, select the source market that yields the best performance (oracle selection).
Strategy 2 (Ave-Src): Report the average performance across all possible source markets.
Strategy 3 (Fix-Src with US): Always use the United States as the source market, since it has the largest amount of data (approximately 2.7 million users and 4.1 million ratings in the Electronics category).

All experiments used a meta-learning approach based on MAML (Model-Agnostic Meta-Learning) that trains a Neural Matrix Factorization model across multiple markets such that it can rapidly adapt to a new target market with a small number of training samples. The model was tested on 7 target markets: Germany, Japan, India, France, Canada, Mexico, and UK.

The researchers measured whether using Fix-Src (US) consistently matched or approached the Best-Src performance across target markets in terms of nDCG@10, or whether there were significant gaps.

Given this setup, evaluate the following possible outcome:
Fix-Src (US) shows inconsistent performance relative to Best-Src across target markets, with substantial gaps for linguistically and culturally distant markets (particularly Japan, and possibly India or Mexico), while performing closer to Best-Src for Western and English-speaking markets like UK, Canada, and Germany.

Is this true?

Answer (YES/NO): NO